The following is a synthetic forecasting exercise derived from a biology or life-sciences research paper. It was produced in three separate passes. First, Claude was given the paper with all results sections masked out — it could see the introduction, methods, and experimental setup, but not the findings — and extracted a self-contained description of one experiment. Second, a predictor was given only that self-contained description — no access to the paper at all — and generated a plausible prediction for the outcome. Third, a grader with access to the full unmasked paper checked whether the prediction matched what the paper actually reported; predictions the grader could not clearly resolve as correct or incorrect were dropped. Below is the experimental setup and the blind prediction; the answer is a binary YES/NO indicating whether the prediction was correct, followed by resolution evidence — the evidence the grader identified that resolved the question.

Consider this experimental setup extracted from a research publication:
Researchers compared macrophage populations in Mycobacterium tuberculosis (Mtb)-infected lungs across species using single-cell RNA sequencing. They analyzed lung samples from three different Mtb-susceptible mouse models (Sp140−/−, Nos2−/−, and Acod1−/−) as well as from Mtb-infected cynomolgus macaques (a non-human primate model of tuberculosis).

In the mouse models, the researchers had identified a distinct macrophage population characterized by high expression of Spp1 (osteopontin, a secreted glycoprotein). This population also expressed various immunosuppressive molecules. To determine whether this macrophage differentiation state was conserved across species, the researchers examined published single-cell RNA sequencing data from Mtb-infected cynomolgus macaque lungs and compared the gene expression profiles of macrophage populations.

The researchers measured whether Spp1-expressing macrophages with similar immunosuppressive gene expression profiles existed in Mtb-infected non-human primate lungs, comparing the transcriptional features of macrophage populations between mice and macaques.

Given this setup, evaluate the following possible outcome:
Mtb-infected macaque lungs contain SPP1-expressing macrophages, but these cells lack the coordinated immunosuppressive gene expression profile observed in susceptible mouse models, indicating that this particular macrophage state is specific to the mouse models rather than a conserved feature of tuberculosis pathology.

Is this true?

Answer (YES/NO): NO